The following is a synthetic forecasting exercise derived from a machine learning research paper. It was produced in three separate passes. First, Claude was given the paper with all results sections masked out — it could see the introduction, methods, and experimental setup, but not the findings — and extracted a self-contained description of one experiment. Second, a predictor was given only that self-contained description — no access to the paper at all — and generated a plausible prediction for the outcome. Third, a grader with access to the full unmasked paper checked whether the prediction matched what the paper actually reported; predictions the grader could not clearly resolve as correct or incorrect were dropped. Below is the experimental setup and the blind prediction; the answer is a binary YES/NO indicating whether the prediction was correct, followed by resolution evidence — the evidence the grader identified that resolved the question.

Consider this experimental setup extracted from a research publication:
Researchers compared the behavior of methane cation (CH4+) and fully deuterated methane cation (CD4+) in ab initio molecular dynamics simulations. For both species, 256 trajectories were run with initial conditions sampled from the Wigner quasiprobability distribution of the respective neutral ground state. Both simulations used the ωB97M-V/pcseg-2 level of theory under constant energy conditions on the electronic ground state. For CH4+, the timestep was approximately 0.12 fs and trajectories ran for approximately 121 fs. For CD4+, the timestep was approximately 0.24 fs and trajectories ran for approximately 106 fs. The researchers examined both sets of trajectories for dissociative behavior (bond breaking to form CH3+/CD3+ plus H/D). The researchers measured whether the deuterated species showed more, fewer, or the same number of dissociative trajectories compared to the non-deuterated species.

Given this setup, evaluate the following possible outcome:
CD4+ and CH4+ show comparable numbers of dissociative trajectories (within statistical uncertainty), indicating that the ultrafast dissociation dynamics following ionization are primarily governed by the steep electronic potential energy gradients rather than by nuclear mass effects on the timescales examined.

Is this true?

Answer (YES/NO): NO